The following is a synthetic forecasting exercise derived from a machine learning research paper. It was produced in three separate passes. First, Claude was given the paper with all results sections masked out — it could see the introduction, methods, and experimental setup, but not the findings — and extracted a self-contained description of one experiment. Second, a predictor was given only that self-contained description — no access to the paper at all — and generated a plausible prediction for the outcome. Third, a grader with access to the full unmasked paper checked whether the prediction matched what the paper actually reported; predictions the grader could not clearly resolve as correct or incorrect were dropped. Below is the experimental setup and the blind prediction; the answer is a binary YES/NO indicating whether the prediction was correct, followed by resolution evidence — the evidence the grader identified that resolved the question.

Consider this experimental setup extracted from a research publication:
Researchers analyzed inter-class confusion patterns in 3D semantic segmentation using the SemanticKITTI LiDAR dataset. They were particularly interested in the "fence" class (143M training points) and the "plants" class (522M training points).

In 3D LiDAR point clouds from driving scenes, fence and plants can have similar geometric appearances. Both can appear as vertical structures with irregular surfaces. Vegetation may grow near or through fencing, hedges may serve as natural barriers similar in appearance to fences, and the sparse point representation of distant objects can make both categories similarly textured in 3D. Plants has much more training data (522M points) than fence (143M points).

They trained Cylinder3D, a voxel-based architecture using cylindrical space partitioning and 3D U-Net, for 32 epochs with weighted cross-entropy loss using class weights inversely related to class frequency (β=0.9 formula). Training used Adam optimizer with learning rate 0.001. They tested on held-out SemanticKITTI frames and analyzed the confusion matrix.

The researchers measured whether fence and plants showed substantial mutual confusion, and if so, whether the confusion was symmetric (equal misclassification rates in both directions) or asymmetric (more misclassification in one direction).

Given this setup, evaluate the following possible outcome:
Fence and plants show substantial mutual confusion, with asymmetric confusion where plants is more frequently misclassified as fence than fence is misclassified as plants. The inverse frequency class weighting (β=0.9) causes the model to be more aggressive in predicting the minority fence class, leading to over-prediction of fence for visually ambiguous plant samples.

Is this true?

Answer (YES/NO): NO